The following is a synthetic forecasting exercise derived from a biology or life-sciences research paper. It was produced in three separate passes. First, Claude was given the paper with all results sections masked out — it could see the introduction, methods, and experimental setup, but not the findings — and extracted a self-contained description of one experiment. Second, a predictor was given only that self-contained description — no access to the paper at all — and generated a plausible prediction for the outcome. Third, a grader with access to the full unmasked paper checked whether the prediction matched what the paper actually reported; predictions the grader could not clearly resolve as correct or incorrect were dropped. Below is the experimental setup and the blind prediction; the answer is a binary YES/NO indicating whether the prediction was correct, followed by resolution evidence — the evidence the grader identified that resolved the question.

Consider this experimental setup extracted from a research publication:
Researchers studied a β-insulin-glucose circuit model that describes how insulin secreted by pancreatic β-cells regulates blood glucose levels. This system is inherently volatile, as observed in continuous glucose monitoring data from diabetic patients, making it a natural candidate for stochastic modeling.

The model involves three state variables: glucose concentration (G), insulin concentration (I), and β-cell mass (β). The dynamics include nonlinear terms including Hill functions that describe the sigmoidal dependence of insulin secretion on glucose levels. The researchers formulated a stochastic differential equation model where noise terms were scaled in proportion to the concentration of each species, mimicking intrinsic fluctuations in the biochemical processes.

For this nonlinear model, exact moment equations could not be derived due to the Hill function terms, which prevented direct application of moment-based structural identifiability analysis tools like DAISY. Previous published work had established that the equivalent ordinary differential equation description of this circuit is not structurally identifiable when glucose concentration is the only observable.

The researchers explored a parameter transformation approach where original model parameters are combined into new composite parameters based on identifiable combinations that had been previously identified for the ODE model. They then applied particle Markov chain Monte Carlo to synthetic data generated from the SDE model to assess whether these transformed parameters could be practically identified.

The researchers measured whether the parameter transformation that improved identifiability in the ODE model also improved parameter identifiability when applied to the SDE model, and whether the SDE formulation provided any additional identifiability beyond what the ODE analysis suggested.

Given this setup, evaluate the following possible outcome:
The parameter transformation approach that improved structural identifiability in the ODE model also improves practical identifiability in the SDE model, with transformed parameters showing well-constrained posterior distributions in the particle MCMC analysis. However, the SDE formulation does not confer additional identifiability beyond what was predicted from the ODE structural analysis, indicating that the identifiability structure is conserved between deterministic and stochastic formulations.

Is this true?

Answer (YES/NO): NO